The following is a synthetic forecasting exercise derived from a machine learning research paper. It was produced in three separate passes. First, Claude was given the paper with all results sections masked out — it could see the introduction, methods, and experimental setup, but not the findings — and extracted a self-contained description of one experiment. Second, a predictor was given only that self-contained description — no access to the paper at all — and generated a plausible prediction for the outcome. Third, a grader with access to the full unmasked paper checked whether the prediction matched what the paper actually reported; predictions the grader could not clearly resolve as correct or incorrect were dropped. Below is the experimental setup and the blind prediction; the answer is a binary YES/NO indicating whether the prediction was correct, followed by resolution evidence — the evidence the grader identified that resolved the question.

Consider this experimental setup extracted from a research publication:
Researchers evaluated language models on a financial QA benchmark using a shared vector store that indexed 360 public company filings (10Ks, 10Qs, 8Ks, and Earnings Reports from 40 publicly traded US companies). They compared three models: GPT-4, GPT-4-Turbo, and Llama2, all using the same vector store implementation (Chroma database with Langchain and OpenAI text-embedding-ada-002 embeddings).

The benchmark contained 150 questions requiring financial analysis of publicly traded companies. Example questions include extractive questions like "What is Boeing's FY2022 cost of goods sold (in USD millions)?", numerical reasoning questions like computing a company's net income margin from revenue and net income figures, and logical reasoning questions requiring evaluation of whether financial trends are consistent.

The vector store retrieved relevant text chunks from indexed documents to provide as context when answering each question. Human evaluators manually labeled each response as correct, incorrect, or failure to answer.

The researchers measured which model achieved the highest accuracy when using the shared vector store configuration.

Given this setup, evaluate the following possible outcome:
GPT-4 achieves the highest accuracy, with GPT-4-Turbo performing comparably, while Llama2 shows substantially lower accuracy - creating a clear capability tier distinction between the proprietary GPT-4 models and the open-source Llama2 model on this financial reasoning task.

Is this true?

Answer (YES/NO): NO